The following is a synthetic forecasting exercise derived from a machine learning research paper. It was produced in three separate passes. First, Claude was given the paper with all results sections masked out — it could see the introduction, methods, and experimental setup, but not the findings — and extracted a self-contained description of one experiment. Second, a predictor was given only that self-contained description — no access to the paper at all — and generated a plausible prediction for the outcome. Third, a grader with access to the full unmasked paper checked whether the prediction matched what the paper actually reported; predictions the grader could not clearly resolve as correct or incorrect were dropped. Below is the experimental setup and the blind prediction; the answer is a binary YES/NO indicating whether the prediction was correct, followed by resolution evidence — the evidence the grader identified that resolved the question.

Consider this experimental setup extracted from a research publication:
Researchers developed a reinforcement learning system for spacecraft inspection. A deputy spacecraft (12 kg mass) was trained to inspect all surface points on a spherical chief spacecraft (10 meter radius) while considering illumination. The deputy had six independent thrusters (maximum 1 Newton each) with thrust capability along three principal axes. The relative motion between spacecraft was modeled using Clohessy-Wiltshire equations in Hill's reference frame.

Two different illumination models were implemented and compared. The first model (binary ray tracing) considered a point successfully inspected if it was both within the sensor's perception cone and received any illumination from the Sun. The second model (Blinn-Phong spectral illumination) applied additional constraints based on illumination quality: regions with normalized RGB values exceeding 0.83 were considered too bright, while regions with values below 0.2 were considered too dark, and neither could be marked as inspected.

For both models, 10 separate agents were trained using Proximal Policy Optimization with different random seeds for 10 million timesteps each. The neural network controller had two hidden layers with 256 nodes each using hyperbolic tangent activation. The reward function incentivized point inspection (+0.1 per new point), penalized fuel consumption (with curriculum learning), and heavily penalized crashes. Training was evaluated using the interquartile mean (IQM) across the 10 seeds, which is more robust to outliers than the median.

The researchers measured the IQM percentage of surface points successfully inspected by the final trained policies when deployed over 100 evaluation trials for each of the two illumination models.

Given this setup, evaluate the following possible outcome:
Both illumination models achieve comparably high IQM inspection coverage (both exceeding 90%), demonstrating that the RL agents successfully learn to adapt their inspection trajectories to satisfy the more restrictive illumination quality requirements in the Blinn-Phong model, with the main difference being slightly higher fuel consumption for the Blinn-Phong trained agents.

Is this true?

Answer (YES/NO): NO